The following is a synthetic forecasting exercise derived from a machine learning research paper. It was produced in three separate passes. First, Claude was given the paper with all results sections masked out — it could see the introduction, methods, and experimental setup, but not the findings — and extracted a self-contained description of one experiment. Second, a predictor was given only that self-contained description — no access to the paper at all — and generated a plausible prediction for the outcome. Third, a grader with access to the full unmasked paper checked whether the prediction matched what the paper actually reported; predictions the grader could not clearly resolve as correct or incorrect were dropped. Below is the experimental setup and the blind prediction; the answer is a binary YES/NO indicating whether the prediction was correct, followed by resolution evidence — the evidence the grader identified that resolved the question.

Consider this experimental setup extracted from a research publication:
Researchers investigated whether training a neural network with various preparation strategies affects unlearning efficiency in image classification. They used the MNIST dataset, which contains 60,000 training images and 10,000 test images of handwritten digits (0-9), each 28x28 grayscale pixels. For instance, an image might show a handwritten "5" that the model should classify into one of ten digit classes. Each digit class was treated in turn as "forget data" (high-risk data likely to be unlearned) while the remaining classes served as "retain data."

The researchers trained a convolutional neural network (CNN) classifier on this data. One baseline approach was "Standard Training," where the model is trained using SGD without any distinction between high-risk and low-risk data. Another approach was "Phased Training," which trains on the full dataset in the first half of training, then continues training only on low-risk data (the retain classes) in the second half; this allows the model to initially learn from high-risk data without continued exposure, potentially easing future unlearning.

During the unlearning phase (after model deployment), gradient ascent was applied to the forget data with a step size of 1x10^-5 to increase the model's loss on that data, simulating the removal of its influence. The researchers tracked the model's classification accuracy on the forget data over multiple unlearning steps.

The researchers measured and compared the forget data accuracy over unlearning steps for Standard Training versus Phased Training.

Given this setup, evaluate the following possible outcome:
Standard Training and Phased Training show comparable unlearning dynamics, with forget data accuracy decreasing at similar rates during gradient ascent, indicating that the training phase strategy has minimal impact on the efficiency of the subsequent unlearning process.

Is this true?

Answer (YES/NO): NO